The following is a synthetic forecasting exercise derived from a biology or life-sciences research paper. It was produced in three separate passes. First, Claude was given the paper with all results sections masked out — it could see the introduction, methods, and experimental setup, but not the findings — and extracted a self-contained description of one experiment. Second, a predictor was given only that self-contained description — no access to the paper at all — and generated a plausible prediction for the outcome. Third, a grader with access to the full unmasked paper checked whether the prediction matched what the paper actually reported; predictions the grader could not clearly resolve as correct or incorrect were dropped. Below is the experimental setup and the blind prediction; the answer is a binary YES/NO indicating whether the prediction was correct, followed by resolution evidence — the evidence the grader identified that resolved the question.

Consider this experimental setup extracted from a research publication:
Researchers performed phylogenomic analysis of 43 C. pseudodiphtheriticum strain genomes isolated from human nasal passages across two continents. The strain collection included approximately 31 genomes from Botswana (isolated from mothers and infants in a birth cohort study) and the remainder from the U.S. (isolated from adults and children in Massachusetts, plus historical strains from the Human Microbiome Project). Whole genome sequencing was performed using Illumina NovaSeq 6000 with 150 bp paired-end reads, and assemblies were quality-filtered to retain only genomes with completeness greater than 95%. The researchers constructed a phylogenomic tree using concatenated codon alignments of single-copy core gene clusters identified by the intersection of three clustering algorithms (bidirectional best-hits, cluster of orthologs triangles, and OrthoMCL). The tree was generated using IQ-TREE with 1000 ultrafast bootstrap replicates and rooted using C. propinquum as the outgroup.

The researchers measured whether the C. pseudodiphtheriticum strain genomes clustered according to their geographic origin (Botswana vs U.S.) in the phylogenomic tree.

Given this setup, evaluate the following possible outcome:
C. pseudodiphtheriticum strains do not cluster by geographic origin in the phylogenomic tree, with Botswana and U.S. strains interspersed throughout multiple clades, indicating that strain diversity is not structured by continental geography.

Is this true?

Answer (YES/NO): NO